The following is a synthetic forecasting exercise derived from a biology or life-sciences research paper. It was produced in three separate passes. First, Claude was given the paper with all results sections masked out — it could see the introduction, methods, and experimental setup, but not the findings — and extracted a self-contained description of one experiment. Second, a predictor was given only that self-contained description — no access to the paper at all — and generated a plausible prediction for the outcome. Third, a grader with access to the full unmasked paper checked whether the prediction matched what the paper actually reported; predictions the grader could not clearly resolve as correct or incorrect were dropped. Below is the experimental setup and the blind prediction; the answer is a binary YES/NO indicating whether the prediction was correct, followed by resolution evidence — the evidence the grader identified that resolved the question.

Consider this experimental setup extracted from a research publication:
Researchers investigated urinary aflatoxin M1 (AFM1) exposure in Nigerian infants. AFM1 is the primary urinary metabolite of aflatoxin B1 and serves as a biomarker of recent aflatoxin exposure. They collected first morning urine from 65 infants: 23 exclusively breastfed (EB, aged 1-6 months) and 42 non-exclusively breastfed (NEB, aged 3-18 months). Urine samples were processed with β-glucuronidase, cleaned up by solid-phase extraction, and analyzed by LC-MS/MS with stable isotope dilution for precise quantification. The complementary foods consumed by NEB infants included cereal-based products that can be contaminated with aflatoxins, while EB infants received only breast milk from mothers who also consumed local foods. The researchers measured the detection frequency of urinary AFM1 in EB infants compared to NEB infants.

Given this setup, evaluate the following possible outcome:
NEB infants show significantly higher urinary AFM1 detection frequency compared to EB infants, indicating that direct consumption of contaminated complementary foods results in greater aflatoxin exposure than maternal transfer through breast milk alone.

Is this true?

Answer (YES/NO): NO